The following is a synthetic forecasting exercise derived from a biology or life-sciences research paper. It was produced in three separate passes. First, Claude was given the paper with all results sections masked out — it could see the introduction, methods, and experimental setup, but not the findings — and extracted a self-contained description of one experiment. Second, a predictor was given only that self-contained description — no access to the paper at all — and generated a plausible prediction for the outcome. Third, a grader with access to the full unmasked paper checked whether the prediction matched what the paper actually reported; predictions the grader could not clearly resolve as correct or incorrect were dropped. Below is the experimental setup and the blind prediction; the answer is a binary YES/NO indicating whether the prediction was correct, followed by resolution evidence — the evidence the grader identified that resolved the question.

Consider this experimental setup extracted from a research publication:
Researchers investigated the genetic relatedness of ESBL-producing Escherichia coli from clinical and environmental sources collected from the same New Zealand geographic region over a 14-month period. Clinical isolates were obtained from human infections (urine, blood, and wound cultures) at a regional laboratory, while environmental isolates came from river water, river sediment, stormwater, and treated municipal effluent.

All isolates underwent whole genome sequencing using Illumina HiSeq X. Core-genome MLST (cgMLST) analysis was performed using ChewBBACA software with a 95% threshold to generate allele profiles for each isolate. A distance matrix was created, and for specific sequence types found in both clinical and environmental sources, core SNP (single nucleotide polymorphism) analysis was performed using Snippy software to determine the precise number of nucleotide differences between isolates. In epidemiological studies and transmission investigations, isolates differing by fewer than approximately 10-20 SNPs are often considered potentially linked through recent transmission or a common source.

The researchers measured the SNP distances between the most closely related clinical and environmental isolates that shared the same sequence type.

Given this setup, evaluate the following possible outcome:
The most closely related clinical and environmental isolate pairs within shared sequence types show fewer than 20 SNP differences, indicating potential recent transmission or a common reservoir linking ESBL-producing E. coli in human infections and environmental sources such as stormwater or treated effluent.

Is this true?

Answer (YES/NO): YES